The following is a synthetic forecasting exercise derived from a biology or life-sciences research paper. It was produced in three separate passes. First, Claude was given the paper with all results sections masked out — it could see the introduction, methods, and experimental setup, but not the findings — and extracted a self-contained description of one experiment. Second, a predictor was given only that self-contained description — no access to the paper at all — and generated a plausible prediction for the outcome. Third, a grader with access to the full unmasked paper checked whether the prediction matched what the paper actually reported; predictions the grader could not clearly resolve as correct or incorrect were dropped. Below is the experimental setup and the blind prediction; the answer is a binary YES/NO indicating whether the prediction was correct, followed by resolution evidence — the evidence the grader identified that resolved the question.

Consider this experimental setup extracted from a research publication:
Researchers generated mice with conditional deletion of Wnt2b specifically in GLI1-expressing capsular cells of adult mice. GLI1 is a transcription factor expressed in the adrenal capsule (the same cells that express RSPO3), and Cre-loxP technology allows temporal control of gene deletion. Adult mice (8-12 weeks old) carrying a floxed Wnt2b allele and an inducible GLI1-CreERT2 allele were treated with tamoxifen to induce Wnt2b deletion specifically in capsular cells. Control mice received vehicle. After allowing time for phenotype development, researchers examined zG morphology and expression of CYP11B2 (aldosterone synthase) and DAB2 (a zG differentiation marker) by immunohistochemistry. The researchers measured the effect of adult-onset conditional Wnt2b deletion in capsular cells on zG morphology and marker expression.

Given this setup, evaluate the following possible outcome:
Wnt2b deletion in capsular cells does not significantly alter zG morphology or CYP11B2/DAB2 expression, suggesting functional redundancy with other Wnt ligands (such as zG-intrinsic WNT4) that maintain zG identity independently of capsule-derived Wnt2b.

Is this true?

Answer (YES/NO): NO